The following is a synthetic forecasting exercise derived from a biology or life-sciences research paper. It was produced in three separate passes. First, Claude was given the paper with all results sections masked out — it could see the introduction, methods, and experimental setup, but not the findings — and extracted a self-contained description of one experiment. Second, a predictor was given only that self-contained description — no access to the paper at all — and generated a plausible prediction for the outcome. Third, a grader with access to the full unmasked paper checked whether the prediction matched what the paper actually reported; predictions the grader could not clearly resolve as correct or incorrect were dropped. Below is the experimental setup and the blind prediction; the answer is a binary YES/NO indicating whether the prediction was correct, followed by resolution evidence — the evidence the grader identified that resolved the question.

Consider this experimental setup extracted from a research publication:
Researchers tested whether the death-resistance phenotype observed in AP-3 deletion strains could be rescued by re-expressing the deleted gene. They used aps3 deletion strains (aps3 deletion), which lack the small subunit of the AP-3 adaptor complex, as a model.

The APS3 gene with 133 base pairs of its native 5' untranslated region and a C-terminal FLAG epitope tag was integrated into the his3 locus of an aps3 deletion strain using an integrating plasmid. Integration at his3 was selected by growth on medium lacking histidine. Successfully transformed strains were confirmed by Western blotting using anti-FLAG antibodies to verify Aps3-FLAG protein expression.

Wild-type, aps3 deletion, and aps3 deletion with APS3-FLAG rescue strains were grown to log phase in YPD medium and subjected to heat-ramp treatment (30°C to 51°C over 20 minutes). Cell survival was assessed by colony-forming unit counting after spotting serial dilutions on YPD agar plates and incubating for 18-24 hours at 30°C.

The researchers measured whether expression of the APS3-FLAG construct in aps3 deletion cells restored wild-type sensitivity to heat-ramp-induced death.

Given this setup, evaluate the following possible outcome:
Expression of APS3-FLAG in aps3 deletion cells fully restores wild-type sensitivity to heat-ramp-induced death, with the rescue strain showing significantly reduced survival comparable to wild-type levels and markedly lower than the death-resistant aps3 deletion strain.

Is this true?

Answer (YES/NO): YES